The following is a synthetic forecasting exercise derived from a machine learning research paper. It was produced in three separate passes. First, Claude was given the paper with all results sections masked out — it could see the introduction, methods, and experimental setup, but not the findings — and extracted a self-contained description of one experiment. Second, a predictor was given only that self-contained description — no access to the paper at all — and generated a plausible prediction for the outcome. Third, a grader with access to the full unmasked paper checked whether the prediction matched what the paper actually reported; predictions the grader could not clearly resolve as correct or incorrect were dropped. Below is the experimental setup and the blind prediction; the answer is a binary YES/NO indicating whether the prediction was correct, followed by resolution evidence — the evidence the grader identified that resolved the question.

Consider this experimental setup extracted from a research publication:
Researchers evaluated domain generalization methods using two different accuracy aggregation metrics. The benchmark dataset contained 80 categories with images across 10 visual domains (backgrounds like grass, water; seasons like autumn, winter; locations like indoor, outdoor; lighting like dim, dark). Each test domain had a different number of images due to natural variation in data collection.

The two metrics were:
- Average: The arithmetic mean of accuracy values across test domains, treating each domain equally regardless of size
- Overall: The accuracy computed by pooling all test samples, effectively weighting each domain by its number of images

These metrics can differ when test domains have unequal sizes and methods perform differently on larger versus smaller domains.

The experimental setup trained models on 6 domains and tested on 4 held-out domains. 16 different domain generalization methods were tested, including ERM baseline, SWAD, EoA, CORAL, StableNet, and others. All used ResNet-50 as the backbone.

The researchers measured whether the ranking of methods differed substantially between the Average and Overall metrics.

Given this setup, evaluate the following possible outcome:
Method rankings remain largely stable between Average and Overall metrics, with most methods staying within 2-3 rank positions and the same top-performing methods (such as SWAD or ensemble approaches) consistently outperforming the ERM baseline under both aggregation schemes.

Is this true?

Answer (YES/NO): YES